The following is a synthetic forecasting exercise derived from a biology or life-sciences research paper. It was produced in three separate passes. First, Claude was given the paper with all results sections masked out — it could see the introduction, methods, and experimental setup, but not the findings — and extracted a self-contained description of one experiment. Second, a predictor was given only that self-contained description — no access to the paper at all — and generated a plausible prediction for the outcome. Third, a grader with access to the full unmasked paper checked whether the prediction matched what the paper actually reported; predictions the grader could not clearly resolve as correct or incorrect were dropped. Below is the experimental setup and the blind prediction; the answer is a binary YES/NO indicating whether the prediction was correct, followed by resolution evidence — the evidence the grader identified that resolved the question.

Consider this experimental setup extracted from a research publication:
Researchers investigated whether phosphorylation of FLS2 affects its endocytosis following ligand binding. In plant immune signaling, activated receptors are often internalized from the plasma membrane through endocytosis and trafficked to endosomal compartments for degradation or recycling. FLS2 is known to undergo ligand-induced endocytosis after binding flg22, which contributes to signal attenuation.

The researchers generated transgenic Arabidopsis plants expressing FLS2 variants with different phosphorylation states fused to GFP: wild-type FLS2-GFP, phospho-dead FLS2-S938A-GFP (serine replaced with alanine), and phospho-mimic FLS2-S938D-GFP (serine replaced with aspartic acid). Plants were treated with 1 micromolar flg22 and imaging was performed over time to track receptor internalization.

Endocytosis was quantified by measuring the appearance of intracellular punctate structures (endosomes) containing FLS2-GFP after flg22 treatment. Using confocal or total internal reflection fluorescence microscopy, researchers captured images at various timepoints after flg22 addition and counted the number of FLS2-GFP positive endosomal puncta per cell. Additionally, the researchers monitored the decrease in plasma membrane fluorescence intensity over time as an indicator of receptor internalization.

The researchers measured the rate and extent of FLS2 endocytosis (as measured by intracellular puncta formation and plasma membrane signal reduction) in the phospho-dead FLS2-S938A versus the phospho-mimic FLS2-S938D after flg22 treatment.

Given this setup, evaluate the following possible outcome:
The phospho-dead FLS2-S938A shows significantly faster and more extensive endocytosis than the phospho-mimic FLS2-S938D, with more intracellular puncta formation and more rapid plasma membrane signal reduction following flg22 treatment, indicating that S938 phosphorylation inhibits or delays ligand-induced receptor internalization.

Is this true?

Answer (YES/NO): NO